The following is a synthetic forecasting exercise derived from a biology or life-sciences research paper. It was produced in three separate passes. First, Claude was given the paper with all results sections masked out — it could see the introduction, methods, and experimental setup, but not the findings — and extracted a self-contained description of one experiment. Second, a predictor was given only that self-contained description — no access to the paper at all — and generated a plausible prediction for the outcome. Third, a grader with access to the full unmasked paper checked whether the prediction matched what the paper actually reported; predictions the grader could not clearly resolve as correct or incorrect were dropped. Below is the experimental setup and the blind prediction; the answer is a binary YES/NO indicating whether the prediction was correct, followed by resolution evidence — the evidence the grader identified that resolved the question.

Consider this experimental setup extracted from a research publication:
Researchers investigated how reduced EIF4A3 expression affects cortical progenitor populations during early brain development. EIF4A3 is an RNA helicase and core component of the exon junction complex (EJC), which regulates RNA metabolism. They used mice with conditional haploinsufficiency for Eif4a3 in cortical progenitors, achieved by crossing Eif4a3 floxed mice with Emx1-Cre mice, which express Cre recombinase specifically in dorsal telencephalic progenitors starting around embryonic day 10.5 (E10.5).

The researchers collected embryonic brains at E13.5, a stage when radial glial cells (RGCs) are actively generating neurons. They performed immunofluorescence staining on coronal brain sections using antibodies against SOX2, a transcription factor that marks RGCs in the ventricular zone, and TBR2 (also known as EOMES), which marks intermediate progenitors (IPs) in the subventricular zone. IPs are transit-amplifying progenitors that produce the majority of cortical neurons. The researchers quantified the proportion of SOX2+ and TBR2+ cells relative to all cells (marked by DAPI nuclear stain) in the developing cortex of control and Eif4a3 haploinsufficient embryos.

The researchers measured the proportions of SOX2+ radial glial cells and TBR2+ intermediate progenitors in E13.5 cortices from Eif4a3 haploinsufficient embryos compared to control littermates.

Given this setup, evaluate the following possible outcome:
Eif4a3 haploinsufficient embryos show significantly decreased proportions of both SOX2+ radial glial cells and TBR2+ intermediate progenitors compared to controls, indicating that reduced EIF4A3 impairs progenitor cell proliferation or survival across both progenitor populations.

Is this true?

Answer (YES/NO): YES